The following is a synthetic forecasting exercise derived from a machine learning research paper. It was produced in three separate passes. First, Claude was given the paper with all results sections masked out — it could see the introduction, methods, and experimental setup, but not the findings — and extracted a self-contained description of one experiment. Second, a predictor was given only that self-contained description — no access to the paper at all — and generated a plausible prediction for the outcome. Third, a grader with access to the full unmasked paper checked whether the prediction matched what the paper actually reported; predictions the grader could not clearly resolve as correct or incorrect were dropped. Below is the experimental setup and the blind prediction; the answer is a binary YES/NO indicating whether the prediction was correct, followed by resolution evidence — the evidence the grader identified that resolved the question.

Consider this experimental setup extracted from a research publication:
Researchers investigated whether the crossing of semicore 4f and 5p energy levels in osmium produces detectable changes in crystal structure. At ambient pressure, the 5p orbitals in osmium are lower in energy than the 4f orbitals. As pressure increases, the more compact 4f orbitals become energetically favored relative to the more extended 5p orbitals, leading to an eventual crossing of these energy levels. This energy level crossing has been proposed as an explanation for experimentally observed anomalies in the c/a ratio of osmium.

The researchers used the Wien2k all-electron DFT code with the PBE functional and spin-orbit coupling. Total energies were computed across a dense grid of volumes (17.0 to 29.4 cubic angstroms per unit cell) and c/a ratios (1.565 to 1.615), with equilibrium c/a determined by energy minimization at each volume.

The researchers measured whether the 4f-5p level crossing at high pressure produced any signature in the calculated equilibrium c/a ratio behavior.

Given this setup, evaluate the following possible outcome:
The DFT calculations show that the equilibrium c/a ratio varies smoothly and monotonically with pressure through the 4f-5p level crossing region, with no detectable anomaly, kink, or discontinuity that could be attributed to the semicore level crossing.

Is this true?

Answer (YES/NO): YES